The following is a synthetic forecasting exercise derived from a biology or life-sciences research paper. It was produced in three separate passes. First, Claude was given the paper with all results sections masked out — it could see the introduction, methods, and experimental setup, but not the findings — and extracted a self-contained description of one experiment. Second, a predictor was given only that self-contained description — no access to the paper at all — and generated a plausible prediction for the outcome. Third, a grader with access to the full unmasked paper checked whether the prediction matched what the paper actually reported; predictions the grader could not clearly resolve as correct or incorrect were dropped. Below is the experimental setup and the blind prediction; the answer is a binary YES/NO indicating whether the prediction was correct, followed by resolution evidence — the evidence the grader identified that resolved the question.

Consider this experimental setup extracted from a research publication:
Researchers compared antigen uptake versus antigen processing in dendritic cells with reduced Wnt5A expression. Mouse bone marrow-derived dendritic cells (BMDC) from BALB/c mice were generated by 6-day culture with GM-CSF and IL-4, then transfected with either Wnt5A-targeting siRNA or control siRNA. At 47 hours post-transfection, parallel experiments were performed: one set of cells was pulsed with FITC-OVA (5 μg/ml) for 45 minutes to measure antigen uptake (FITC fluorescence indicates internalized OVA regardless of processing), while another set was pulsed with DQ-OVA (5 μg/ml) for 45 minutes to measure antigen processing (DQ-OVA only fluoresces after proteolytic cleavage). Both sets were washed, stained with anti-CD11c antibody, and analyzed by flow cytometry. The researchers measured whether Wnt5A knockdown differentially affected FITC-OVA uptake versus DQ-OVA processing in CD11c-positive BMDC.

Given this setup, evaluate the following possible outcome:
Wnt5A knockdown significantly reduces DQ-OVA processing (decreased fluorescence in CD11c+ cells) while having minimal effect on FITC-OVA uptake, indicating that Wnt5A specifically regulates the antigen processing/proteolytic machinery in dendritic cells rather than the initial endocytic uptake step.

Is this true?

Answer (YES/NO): YES